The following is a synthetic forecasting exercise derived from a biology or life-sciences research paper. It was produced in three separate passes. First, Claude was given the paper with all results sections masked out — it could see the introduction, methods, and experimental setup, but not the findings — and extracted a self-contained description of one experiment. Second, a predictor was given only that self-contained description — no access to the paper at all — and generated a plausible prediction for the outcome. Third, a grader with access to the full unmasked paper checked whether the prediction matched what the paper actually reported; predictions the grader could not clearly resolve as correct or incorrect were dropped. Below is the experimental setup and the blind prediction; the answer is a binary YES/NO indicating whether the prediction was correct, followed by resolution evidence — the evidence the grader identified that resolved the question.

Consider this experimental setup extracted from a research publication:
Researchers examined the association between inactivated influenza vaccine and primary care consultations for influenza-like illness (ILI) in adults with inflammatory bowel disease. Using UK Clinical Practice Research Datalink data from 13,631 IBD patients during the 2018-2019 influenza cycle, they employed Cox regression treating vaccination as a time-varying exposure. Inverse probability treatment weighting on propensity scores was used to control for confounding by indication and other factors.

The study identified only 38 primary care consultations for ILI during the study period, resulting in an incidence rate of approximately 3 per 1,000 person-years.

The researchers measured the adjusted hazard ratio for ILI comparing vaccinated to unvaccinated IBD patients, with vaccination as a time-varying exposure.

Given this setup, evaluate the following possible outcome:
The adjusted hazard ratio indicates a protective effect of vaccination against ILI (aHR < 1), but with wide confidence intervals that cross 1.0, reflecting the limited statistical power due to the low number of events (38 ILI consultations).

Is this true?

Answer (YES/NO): NO